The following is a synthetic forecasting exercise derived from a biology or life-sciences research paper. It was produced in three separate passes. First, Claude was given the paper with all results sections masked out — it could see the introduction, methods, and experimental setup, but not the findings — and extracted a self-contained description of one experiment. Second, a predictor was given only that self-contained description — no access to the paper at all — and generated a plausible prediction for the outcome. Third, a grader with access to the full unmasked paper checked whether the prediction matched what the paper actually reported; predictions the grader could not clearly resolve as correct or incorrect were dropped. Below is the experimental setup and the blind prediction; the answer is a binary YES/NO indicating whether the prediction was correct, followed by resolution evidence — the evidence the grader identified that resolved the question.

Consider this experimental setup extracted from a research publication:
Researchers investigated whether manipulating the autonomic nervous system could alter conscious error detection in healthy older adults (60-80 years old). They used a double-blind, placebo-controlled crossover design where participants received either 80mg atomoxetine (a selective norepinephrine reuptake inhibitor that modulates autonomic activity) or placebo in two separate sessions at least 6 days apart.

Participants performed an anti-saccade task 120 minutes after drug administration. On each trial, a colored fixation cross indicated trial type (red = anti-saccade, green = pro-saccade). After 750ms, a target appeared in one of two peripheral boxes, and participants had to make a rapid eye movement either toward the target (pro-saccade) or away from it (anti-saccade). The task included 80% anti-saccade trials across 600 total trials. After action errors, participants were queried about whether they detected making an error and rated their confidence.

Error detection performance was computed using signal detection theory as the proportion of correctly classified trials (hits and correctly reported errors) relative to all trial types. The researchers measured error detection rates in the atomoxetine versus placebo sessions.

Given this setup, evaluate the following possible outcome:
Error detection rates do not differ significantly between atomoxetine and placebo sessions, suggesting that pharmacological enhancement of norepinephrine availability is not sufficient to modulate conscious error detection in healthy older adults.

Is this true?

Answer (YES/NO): YES